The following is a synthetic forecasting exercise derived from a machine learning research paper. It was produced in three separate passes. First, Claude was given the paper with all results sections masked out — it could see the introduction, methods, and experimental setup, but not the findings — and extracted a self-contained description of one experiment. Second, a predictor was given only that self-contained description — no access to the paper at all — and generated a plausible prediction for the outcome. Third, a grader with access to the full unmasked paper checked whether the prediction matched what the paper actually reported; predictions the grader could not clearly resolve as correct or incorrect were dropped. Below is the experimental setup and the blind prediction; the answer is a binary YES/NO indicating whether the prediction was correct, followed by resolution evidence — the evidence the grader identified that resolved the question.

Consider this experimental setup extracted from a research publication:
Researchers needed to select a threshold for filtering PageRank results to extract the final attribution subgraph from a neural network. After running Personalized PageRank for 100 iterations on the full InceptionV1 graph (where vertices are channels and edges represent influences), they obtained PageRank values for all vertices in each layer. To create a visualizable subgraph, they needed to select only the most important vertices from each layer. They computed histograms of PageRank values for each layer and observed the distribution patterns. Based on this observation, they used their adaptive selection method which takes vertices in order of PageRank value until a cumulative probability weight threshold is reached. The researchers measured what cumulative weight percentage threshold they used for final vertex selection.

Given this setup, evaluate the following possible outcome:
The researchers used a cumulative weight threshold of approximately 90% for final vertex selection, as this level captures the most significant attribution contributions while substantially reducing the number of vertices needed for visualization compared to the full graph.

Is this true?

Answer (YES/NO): NO